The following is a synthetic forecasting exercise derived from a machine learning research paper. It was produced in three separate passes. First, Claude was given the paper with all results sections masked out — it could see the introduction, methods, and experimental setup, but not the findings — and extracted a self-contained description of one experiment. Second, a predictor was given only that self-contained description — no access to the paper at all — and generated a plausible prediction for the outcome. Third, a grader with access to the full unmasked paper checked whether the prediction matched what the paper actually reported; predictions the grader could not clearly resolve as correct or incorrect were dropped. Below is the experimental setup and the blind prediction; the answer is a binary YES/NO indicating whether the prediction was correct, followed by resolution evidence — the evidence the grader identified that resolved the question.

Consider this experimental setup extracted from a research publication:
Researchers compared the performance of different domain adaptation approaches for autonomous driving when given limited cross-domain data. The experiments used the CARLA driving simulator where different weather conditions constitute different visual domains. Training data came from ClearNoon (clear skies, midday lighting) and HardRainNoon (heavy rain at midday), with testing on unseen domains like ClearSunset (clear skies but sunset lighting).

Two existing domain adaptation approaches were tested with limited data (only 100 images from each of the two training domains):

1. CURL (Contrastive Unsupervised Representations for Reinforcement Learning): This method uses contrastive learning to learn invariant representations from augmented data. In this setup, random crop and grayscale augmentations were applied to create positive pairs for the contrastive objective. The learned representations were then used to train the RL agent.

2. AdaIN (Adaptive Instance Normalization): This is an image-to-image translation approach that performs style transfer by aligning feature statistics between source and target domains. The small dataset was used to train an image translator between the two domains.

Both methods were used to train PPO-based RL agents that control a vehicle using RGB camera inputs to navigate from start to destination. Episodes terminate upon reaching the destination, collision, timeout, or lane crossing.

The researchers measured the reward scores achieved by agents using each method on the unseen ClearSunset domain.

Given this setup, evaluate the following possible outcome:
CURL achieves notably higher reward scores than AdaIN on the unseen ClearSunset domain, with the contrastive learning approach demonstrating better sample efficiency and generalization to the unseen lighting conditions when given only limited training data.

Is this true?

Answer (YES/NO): NO